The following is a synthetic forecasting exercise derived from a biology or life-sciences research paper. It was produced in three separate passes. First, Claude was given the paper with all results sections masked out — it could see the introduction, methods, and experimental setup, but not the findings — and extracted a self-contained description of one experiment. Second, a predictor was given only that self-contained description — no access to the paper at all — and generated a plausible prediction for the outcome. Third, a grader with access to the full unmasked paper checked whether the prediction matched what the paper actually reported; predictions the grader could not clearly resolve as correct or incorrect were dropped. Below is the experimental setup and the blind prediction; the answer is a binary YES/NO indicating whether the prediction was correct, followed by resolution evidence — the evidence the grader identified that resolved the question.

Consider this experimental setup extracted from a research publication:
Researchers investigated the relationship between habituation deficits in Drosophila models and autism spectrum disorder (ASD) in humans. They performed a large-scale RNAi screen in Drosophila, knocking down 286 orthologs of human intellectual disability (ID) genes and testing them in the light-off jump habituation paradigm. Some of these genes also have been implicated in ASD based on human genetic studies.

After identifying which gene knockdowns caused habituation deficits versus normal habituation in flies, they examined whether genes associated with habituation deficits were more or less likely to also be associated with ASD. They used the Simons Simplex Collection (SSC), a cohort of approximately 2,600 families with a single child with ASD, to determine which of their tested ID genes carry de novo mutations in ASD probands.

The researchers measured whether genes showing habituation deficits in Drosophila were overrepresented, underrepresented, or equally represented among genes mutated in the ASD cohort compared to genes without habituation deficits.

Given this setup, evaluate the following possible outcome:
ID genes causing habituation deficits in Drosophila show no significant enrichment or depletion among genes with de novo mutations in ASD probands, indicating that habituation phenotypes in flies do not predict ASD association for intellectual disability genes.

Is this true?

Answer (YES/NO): NO